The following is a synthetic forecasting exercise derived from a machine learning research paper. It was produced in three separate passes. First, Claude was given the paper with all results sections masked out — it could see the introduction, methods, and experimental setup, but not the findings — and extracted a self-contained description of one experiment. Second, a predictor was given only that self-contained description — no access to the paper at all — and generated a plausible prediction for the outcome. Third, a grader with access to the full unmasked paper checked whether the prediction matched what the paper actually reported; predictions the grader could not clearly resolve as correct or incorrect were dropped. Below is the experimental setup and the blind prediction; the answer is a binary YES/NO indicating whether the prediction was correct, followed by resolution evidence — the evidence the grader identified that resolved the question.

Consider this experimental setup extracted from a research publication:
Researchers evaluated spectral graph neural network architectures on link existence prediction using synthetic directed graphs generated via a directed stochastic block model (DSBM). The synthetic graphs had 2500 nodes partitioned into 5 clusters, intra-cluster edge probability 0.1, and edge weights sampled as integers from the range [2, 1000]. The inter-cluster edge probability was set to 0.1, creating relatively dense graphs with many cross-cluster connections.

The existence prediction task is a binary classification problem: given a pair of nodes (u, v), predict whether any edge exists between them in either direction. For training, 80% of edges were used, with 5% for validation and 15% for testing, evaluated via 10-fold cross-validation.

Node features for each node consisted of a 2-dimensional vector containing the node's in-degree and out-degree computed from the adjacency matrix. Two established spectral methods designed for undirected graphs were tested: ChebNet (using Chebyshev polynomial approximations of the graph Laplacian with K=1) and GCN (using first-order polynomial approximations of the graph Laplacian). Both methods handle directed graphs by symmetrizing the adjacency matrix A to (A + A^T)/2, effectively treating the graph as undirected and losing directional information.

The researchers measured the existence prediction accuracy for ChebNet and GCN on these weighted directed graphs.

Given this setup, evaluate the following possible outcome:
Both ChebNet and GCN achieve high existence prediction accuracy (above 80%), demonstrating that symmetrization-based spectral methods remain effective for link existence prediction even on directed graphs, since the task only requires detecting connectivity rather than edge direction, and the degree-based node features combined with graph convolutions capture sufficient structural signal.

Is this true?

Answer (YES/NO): NO